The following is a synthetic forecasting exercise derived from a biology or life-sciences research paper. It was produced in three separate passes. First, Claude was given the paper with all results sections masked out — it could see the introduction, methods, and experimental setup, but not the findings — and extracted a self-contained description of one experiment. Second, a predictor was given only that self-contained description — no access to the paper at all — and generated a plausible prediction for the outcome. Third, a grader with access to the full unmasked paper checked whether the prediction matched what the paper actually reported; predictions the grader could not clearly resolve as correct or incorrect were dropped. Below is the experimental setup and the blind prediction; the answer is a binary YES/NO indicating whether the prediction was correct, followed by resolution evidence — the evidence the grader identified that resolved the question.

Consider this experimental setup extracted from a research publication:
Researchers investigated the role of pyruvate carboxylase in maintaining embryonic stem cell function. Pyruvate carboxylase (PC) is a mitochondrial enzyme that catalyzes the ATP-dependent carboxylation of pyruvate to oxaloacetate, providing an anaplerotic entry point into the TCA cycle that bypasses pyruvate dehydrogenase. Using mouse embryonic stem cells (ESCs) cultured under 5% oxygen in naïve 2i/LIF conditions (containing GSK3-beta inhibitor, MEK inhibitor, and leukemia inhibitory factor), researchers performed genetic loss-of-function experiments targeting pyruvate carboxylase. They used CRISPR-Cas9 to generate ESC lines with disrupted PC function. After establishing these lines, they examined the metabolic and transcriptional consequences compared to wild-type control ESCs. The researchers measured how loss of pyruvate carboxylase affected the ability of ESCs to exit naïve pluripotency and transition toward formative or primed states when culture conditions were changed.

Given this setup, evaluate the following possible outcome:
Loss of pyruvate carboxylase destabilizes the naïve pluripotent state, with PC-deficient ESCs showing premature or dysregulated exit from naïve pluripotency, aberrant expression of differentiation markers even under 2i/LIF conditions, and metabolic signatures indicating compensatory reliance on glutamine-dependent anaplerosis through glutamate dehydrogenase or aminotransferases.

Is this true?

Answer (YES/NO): NO